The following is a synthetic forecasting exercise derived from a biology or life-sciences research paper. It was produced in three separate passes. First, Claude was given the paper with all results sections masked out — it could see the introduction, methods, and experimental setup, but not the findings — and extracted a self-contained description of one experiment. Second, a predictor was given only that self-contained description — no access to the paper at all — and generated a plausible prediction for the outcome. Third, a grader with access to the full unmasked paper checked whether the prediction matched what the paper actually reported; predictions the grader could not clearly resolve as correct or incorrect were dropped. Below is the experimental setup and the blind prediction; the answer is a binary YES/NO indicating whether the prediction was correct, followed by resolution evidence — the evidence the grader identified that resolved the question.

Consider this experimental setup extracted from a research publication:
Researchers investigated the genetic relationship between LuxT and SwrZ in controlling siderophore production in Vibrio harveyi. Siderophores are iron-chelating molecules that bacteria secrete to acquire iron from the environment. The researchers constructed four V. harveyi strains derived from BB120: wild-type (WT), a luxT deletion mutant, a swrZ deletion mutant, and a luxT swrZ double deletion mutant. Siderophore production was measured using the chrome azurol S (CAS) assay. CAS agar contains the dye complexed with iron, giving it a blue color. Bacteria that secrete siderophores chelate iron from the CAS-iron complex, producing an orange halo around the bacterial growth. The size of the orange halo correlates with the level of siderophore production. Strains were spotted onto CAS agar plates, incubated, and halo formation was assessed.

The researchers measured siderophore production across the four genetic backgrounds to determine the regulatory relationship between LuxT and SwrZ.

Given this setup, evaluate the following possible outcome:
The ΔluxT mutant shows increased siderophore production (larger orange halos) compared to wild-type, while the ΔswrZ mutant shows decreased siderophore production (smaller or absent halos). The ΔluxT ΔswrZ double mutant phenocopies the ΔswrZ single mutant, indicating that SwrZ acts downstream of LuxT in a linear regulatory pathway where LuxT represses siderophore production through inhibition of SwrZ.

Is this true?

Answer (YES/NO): NO